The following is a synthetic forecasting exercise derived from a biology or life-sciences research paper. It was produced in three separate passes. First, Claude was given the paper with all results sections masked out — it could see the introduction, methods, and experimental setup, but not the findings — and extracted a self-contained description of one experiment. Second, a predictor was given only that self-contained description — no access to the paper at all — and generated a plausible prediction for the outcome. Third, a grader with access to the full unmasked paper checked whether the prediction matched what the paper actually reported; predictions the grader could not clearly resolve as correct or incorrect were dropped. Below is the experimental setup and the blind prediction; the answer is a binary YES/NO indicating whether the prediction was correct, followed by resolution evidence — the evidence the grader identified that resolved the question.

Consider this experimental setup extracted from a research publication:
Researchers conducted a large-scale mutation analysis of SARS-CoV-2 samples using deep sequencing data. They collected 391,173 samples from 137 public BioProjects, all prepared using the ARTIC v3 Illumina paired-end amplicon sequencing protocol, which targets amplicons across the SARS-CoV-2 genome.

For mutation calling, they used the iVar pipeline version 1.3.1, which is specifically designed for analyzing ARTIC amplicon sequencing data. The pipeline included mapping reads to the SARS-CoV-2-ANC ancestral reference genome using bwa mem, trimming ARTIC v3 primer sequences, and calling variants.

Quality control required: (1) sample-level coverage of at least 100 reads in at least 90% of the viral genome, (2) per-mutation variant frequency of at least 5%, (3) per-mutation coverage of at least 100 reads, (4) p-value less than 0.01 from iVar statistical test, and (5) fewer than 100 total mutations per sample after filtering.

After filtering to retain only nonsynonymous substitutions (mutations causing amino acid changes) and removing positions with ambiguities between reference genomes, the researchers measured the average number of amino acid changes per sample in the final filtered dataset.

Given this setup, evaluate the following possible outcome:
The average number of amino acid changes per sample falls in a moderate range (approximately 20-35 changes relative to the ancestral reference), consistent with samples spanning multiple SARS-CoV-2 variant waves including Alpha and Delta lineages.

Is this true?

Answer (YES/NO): YES